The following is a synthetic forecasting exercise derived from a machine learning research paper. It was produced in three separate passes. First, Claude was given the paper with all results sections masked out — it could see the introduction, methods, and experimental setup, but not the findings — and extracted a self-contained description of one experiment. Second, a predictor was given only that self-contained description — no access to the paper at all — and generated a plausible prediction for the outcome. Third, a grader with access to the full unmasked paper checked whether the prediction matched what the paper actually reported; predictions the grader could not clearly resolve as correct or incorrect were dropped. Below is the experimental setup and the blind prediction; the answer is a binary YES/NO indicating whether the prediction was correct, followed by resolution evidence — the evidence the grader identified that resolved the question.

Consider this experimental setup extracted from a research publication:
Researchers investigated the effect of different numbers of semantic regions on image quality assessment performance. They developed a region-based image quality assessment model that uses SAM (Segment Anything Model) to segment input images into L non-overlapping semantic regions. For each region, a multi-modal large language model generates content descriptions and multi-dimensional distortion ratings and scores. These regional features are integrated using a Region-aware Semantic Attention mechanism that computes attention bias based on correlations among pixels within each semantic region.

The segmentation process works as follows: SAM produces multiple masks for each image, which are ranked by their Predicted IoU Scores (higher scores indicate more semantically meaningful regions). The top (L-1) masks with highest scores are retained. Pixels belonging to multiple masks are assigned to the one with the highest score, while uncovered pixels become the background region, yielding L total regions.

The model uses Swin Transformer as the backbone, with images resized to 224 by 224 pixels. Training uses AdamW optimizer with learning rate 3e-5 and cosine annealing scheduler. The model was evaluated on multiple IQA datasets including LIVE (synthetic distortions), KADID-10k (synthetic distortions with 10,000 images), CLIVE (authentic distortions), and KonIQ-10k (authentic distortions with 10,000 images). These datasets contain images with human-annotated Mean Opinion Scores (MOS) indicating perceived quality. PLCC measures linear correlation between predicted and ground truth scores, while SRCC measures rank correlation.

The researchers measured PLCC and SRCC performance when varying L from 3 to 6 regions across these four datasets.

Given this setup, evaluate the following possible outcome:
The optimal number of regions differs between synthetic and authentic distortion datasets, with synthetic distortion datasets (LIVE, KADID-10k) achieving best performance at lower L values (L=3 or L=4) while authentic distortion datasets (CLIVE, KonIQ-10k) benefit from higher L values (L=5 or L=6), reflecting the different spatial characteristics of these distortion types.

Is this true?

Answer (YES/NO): NO